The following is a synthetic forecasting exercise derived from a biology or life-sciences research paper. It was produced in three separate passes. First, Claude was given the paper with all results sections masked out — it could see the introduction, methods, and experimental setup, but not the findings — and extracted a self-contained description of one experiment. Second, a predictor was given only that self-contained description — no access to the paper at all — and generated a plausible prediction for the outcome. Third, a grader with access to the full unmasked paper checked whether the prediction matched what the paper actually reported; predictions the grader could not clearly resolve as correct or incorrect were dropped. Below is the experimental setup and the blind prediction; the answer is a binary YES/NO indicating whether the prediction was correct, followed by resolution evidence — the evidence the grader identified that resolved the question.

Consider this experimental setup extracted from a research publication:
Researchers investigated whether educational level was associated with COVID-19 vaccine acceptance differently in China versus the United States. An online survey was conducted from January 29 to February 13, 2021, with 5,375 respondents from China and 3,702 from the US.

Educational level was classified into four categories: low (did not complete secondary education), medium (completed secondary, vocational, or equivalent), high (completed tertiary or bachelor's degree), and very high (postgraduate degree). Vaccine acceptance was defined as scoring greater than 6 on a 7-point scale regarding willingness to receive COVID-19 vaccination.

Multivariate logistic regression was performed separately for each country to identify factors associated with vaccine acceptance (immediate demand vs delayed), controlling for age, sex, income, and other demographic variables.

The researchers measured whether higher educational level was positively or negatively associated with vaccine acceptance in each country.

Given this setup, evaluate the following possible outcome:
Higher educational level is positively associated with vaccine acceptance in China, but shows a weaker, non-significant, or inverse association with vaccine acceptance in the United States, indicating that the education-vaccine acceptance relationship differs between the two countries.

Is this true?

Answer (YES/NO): NO